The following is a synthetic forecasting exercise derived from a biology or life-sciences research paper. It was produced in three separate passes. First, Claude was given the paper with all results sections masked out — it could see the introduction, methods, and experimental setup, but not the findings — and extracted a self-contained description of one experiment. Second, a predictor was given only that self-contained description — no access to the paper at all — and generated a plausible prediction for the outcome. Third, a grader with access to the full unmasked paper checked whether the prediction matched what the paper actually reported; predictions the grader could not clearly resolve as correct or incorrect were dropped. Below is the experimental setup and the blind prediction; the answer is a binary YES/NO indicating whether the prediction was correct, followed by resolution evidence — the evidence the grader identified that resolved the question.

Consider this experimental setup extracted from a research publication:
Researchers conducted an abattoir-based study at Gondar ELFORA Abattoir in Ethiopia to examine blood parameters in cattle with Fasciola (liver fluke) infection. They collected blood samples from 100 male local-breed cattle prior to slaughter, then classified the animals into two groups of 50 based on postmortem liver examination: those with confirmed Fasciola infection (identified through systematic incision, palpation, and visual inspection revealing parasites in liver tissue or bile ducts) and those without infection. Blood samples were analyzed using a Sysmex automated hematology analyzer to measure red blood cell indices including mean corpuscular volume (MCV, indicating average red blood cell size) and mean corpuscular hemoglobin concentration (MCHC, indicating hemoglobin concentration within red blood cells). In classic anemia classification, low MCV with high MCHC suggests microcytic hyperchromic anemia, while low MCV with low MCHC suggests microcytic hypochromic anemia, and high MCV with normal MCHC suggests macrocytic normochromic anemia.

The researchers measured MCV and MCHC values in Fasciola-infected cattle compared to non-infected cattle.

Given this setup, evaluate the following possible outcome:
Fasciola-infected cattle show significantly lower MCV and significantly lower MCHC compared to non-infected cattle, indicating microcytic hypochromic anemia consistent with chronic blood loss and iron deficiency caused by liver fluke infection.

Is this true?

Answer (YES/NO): NO